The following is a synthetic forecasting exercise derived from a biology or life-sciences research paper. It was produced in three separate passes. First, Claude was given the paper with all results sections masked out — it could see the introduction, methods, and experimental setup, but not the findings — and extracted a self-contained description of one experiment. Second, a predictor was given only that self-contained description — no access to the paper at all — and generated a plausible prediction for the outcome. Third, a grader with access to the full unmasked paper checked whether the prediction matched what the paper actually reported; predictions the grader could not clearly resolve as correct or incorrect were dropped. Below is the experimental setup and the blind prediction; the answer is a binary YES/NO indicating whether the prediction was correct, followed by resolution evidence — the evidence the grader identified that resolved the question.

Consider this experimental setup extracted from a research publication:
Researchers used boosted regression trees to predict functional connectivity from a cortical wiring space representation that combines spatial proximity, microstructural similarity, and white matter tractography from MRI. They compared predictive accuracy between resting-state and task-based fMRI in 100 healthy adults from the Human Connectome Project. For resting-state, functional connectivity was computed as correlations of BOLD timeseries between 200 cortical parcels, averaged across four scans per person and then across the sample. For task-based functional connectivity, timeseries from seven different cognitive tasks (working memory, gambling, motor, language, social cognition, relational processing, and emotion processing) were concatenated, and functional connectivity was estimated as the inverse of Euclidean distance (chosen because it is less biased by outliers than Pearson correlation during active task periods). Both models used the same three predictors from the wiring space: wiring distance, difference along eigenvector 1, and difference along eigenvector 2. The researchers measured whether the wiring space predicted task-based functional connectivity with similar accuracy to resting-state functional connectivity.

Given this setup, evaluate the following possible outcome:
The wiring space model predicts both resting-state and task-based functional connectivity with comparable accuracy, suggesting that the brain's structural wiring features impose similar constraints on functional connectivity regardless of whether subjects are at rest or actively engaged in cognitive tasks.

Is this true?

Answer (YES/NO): NO